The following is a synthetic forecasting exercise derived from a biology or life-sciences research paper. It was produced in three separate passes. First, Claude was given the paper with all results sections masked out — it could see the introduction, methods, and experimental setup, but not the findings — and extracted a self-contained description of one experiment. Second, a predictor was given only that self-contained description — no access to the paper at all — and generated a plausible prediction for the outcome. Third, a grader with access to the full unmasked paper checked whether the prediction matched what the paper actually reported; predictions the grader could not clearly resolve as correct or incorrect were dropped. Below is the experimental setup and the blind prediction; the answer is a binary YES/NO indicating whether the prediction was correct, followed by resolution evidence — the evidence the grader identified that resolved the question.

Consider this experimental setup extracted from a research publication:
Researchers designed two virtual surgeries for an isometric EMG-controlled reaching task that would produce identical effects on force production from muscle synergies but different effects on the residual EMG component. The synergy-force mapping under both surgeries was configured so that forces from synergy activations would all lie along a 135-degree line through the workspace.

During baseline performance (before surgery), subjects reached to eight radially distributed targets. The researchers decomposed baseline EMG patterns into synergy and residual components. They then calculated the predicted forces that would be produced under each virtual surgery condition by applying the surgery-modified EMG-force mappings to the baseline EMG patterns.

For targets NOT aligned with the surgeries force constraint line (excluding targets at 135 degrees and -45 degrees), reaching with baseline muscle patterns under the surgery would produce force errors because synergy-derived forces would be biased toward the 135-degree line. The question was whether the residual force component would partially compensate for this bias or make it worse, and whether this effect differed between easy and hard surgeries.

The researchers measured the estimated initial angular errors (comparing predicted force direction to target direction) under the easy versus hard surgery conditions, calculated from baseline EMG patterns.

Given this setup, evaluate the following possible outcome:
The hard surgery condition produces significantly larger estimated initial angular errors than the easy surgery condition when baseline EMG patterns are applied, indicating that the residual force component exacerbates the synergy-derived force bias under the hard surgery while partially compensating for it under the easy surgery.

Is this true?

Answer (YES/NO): YES